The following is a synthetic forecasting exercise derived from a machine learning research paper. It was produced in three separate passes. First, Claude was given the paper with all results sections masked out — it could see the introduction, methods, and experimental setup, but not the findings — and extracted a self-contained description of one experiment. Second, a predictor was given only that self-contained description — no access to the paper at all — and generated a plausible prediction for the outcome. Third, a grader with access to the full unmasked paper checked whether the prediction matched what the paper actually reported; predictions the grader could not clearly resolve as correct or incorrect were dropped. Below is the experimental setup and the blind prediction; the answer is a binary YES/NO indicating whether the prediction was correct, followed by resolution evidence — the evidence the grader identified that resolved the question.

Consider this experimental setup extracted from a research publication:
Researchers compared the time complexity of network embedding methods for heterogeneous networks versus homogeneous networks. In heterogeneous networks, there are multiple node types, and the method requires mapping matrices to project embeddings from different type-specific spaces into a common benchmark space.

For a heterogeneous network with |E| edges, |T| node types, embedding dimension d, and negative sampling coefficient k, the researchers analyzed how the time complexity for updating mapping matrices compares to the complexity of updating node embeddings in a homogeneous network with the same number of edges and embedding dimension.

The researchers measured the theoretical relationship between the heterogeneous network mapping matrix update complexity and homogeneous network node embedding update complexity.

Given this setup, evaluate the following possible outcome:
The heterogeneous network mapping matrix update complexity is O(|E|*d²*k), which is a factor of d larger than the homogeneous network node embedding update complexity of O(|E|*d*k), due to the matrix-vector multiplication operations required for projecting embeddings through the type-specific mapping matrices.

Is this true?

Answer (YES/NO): NO